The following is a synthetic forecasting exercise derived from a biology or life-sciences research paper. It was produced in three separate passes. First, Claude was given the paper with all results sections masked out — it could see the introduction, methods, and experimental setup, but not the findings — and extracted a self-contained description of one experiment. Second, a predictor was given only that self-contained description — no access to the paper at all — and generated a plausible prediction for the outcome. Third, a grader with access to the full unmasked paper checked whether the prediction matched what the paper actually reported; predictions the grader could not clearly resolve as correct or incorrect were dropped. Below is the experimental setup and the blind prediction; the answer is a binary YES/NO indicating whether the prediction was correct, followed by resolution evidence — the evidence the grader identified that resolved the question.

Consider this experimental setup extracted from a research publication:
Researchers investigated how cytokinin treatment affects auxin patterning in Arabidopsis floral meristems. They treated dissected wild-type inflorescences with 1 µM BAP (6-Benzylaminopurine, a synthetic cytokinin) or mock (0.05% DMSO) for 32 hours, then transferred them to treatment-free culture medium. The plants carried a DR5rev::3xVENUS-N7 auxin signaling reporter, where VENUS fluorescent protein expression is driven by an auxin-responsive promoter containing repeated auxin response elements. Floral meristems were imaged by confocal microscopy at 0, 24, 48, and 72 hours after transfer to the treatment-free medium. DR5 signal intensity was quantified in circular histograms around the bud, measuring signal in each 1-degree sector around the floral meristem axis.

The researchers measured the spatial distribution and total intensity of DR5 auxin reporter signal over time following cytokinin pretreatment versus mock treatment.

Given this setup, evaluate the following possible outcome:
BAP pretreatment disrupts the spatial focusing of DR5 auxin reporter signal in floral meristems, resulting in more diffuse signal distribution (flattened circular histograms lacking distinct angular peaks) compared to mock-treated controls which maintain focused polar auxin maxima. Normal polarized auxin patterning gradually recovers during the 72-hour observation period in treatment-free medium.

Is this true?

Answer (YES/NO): NO